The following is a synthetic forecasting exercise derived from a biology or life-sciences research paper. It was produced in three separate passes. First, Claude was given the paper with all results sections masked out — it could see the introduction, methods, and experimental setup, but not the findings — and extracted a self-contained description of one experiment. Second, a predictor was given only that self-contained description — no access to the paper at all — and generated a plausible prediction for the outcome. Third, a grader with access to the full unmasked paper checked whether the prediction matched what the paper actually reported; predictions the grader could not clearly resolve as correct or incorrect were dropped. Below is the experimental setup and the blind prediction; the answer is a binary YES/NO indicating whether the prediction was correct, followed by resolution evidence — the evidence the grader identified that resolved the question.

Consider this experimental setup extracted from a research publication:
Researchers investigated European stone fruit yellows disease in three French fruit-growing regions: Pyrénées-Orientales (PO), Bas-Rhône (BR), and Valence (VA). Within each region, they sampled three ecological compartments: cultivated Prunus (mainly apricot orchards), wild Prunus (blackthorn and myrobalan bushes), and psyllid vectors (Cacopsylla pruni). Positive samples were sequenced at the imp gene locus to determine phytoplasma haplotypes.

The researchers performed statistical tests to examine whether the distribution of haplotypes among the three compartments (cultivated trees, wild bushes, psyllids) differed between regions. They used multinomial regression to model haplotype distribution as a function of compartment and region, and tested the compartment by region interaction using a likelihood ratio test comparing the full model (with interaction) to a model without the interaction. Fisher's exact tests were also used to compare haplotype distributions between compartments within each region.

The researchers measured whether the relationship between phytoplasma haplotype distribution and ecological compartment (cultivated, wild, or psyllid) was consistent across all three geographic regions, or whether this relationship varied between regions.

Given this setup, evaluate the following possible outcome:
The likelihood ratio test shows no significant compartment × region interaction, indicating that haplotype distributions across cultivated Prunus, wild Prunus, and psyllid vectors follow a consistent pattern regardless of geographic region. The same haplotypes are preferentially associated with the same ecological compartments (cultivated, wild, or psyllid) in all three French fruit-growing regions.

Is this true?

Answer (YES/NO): NO